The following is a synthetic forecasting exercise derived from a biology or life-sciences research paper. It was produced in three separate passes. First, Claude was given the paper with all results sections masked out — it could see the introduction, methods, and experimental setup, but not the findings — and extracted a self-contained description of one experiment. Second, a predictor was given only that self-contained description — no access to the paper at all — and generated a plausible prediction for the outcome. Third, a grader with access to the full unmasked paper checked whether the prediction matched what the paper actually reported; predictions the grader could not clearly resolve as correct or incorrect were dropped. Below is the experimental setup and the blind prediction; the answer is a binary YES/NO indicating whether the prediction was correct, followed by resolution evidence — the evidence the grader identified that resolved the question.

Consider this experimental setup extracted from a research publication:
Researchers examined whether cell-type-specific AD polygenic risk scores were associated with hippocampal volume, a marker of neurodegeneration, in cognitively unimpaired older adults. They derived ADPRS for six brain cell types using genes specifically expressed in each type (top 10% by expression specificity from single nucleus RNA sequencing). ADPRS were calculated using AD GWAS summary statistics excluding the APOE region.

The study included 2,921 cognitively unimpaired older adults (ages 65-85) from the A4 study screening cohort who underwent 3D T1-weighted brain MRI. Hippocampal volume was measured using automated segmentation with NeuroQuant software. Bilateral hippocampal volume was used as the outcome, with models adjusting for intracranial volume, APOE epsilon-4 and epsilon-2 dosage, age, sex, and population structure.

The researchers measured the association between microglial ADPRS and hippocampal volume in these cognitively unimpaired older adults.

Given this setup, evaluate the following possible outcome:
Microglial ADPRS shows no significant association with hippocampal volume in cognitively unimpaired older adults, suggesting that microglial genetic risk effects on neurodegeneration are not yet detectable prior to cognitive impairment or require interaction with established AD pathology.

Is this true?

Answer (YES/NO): YES